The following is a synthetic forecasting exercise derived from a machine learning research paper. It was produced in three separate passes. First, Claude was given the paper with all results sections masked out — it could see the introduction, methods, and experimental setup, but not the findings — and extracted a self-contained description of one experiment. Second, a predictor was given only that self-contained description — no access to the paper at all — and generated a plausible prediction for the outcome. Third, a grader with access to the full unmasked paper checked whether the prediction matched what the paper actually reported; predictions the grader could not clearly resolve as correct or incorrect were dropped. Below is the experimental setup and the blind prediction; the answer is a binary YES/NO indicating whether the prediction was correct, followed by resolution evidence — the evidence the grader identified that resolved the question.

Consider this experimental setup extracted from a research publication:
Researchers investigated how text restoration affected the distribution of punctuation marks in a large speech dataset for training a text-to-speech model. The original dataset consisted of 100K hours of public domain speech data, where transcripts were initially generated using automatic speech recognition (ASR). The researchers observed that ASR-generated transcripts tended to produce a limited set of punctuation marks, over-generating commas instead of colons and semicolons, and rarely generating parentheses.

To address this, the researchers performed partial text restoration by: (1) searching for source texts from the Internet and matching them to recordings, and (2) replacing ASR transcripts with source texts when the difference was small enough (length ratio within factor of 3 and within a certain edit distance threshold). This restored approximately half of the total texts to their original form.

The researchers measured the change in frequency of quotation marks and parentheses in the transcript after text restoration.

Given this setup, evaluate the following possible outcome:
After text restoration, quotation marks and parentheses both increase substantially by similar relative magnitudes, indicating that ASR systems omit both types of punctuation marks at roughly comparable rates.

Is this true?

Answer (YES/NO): NO